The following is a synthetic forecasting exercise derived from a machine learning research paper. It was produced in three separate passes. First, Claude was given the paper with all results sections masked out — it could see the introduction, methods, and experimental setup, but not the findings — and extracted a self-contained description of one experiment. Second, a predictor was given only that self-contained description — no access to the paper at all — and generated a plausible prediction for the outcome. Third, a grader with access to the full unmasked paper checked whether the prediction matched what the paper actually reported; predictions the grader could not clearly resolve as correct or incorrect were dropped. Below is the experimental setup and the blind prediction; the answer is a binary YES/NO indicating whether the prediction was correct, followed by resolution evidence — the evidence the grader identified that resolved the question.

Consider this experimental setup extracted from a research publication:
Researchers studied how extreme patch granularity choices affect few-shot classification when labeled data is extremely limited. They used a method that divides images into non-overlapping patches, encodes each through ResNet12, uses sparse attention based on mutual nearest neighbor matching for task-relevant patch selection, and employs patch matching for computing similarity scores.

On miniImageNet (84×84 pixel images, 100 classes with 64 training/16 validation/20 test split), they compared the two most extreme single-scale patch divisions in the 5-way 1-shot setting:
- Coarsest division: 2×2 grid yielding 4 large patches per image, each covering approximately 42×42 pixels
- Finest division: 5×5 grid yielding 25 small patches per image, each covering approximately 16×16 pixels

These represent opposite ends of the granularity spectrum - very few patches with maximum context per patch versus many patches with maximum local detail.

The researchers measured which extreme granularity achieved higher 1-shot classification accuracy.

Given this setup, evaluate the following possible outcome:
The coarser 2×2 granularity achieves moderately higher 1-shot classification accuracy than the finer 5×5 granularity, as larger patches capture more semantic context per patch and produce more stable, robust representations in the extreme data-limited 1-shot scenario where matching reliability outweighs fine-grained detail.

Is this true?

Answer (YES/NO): NO